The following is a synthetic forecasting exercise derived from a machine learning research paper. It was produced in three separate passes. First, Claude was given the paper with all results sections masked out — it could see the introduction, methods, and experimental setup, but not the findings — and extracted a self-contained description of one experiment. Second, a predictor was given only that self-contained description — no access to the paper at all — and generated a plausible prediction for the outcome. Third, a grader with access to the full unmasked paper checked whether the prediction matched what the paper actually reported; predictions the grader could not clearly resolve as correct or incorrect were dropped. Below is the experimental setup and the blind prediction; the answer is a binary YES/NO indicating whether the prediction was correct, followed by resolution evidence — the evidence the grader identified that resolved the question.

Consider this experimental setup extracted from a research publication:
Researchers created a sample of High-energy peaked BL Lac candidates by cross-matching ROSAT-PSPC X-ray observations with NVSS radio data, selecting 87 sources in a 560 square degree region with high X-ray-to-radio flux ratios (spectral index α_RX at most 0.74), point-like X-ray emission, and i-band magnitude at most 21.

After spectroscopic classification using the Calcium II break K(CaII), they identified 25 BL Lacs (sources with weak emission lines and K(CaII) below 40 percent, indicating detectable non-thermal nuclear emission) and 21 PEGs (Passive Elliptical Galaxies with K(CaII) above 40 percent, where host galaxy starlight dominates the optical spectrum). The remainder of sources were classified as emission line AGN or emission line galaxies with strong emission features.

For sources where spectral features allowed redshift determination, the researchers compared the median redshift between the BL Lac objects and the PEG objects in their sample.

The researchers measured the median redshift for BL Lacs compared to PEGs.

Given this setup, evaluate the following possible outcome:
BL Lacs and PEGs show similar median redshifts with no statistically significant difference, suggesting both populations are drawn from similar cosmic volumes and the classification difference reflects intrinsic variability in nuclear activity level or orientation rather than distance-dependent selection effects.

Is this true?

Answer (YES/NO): NO